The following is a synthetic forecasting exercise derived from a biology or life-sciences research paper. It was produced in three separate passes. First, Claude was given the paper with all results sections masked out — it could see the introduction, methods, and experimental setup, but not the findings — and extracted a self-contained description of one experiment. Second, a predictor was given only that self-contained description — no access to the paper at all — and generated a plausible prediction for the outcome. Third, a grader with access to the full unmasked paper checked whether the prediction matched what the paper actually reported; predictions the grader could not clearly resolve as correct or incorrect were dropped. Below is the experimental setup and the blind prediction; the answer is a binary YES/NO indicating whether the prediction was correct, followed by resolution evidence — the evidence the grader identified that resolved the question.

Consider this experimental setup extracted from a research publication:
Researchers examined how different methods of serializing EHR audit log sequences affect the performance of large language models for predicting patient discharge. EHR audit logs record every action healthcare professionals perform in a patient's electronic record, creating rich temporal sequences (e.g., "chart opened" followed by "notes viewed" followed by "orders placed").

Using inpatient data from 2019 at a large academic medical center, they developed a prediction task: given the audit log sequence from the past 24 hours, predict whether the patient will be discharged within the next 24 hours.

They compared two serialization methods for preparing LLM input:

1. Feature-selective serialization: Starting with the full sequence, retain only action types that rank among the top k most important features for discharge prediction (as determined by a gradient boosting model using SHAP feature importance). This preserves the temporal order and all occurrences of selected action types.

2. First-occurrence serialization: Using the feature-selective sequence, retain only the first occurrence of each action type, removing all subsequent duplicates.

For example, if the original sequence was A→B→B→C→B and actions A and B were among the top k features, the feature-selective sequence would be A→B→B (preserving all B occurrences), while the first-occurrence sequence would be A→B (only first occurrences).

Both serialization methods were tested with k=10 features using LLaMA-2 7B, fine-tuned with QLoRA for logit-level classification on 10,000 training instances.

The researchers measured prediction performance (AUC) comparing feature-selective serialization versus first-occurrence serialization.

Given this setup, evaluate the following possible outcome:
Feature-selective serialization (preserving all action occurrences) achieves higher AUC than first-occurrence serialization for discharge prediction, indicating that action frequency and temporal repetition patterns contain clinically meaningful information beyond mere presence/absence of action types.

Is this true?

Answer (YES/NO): NO